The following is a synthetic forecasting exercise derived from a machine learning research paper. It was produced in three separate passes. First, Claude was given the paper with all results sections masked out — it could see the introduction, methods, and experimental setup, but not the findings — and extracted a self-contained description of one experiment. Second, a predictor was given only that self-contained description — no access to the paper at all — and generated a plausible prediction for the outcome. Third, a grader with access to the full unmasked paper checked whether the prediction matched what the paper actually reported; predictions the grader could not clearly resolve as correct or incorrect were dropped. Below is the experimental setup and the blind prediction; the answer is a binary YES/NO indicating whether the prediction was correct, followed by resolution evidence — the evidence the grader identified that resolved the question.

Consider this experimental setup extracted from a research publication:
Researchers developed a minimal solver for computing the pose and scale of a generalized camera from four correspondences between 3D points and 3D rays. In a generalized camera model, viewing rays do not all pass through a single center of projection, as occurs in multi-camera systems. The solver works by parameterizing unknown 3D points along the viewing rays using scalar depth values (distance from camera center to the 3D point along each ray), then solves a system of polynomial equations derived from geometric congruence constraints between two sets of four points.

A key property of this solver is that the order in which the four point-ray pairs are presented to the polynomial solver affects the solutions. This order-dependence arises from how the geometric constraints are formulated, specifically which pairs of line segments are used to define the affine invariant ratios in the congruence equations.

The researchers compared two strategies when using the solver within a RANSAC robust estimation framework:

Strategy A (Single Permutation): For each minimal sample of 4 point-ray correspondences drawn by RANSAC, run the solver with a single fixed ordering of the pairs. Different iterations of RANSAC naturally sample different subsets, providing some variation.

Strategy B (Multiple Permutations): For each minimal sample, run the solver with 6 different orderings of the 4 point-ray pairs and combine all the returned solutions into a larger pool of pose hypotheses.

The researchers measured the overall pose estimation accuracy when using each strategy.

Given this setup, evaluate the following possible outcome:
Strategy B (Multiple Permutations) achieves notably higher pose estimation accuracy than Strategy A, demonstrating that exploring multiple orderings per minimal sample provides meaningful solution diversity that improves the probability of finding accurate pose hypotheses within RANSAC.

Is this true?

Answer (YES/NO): NO